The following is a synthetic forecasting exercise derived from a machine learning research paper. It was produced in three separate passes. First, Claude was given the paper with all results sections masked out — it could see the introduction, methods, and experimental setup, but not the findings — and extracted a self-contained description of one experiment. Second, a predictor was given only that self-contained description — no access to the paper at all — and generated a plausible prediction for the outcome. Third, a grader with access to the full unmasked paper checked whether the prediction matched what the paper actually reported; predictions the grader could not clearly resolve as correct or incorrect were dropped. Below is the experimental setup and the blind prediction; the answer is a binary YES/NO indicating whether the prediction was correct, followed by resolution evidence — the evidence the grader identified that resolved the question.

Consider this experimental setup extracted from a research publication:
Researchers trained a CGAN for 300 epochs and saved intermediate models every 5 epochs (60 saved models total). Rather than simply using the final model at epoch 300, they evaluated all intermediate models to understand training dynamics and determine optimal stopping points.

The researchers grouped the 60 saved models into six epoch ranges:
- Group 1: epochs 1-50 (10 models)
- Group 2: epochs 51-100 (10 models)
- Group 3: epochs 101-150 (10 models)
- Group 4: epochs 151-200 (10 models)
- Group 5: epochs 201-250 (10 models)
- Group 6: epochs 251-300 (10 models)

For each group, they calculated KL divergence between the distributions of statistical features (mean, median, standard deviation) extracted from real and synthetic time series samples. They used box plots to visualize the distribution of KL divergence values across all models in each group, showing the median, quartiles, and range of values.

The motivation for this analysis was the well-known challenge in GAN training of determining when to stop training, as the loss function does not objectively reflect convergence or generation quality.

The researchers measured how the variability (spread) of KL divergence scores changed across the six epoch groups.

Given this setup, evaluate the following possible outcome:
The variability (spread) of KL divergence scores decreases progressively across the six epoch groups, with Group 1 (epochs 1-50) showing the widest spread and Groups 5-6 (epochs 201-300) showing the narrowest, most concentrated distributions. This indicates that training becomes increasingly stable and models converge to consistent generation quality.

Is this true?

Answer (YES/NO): NO